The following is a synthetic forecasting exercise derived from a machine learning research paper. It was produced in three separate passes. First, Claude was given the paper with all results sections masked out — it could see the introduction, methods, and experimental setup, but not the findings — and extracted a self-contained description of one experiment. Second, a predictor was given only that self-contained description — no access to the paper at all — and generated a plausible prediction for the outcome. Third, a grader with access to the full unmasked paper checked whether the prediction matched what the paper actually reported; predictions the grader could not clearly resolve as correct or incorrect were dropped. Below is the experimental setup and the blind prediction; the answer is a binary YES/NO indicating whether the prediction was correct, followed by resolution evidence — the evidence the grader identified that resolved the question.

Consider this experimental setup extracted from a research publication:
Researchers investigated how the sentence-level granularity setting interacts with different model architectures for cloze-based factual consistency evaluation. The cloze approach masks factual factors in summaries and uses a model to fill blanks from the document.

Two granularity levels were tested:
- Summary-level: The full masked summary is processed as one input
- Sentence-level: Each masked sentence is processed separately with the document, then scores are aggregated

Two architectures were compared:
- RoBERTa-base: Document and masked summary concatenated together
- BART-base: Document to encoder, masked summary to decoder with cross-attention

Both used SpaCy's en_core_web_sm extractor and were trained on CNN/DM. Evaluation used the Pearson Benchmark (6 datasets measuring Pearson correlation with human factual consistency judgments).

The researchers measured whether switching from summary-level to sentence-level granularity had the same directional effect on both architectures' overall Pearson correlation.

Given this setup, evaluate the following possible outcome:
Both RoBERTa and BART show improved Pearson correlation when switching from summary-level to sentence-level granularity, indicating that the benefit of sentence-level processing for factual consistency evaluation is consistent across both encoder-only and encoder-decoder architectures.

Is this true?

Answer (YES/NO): NO